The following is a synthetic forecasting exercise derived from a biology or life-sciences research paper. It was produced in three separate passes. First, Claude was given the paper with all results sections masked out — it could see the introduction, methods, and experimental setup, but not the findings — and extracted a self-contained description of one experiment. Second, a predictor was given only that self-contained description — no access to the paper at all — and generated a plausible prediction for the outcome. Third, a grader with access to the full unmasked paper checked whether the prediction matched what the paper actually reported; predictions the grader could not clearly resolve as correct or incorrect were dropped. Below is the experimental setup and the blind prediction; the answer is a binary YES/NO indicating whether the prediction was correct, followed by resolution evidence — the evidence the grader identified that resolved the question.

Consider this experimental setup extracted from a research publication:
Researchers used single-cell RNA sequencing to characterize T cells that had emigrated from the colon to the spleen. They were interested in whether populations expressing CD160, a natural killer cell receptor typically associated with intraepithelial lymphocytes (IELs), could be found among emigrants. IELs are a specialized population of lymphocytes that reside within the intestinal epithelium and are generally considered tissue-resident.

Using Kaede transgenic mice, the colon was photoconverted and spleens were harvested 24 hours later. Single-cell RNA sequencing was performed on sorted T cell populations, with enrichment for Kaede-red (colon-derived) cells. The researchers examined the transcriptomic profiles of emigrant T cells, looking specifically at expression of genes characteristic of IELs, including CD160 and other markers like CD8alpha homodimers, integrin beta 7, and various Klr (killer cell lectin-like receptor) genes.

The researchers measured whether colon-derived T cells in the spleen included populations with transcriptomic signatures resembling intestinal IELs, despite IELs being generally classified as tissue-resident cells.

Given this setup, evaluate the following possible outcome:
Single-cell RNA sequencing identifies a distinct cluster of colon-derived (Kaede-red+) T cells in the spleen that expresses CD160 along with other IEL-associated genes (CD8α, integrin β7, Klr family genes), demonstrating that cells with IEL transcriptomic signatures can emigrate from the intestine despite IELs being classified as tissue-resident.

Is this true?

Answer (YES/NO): YES